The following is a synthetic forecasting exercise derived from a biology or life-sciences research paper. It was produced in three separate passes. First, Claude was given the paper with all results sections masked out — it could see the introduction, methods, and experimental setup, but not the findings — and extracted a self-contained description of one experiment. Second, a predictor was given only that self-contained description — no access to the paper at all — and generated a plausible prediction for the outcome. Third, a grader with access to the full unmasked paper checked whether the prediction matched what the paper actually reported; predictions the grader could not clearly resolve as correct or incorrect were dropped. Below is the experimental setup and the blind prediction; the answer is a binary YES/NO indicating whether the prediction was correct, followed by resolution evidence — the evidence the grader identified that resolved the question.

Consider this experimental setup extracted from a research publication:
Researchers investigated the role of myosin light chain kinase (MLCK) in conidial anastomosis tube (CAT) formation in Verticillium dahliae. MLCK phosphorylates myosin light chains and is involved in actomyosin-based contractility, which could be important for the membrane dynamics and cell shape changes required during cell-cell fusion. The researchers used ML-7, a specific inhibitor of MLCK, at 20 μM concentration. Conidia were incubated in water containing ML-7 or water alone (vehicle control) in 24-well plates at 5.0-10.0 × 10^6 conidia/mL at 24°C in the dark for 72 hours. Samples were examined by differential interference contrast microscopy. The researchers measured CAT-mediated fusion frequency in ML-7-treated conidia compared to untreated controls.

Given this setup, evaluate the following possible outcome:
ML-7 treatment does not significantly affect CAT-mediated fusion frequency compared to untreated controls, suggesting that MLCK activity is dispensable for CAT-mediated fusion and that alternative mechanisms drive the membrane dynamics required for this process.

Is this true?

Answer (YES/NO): NO